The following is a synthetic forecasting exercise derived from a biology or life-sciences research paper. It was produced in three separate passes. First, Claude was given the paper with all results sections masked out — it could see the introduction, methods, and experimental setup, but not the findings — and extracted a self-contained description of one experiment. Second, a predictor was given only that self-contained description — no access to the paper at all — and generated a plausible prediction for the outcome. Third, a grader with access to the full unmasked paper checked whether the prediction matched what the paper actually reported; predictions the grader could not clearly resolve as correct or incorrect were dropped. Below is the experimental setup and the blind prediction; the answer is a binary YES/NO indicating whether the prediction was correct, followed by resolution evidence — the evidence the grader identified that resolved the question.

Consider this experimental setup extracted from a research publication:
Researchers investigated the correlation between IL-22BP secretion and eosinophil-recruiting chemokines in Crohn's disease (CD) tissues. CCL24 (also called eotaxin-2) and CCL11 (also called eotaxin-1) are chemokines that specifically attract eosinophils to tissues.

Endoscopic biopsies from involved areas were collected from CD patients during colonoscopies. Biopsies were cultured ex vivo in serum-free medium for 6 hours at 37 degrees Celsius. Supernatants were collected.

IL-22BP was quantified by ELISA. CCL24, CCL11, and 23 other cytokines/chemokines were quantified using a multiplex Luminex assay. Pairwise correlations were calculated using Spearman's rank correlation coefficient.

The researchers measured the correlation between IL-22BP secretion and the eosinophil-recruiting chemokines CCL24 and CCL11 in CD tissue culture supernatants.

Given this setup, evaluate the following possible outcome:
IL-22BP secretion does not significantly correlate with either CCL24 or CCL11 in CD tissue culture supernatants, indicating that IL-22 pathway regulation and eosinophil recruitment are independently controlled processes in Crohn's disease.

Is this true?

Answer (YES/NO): NO